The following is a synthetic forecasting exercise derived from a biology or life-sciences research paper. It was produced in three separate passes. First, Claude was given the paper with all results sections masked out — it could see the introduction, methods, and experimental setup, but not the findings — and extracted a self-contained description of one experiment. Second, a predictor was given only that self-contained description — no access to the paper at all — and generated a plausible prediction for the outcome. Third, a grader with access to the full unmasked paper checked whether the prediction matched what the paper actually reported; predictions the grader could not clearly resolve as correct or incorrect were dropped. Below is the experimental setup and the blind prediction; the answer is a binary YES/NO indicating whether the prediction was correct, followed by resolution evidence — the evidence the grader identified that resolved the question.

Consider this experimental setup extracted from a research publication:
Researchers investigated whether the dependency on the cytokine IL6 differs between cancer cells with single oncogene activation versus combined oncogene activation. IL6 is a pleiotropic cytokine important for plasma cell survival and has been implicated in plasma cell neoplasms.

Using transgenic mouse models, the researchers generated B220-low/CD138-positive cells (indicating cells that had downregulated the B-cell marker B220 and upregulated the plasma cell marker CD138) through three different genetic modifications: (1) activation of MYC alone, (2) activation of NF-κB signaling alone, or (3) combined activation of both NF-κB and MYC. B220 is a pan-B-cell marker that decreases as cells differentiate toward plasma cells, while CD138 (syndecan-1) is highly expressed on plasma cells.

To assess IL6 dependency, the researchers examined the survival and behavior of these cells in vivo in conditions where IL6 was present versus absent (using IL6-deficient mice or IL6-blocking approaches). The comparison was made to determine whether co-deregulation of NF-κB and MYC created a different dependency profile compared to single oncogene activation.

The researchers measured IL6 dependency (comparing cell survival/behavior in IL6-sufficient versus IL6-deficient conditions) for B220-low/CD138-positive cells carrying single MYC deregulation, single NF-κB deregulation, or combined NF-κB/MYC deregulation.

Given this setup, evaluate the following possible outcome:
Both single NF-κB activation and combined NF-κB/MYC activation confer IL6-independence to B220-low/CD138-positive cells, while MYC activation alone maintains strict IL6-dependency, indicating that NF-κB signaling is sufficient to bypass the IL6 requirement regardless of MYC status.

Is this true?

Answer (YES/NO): NO